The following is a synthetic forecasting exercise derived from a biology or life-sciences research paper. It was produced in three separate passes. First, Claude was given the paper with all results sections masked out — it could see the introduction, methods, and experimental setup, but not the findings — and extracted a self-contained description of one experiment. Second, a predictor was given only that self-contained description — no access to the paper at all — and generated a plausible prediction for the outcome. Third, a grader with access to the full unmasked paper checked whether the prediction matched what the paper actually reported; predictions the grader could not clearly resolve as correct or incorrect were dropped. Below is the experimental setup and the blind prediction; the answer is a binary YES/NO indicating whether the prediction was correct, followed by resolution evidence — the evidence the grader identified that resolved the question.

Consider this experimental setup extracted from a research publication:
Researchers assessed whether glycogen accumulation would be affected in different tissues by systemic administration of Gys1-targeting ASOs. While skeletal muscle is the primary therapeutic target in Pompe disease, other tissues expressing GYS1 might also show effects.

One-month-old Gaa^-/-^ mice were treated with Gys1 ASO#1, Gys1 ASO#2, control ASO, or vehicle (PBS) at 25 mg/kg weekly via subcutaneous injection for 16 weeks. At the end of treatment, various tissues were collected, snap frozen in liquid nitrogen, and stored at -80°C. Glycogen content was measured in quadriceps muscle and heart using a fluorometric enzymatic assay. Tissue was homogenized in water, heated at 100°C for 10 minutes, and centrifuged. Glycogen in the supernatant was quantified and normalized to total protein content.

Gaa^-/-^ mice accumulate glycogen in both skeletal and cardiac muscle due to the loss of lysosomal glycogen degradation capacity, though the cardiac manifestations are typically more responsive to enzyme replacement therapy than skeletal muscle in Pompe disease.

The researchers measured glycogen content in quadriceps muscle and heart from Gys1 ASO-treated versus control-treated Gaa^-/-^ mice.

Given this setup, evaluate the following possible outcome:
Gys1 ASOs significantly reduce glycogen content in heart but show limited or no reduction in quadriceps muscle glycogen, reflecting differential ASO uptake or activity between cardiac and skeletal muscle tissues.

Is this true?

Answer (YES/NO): NO